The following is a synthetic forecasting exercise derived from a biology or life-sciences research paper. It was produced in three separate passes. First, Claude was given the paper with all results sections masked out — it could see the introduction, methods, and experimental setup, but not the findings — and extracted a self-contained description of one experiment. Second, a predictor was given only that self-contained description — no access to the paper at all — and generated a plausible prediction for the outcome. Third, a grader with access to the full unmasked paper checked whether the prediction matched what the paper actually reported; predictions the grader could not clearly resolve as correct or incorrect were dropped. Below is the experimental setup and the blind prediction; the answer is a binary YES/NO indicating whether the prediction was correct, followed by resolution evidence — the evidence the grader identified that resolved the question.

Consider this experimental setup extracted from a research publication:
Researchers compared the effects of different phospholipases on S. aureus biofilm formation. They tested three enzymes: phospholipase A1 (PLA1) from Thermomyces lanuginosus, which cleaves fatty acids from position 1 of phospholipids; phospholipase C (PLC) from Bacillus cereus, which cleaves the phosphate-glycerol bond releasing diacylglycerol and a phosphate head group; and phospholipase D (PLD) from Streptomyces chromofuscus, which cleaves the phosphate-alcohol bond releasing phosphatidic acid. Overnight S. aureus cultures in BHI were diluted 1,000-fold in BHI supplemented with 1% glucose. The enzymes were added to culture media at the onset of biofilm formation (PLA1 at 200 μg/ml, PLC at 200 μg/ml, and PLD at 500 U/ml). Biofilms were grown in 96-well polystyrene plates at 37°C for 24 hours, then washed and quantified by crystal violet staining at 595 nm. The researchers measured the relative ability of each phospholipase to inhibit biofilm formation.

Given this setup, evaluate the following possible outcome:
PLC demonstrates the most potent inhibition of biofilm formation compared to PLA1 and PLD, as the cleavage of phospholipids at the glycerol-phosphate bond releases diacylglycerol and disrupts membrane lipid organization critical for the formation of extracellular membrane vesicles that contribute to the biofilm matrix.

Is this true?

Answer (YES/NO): NO